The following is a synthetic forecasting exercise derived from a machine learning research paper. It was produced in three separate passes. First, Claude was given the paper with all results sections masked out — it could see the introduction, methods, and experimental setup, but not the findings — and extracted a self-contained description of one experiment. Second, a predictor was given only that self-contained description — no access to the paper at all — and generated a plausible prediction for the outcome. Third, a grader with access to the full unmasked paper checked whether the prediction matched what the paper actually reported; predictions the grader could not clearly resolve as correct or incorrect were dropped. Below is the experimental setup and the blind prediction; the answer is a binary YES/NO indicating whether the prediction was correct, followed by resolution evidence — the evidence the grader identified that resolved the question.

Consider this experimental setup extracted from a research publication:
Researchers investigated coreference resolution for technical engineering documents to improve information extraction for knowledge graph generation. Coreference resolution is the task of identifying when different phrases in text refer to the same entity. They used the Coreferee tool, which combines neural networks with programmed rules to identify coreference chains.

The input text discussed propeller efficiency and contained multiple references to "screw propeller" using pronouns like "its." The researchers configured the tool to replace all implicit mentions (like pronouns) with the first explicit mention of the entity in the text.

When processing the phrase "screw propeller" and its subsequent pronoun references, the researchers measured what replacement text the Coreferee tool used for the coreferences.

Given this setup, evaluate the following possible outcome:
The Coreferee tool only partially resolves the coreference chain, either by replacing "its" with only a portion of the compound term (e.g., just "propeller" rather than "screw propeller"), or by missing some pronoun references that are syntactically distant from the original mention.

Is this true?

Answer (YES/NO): YES